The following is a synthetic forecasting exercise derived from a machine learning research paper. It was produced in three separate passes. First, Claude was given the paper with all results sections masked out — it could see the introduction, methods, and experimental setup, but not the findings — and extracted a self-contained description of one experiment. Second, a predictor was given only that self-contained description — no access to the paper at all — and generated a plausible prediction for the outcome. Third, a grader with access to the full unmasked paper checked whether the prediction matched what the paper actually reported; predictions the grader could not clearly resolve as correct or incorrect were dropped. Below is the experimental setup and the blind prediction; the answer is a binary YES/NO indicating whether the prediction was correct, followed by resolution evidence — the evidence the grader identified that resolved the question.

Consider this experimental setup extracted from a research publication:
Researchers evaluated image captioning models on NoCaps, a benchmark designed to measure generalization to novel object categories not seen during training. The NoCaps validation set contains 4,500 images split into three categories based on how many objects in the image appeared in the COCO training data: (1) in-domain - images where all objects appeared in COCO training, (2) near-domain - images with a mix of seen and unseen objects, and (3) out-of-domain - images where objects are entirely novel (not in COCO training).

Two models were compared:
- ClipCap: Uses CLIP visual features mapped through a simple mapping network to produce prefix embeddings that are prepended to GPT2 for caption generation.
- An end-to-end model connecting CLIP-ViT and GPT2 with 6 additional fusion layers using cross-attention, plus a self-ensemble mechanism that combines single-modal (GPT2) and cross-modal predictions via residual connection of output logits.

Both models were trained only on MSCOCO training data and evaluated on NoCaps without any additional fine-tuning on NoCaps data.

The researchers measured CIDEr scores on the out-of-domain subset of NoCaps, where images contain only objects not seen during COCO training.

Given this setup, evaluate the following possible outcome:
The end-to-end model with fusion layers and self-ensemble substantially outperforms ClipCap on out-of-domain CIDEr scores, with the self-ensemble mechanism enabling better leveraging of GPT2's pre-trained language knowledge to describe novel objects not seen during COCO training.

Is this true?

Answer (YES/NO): NO